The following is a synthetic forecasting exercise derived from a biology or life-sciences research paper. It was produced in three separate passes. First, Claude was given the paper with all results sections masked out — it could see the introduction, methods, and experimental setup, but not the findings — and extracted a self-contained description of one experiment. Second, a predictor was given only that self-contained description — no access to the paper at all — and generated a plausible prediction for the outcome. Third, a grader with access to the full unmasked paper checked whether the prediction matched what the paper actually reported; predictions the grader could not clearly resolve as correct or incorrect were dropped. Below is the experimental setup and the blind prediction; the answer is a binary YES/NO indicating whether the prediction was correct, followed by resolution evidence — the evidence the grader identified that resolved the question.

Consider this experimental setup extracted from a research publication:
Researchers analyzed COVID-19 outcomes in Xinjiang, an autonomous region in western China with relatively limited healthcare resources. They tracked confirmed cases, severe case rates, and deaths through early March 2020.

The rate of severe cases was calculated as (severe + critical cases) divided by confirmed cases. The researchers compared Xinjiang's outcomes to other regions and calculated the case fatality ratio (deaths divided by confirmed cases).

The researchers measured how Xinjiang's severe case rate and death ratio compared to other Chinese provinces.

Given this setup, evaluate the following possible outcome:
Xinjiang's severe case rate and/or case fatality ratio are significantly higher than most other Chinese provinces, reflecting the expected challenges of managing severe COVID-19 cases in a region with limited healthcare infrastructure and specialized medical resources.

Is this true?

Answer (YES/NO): YES